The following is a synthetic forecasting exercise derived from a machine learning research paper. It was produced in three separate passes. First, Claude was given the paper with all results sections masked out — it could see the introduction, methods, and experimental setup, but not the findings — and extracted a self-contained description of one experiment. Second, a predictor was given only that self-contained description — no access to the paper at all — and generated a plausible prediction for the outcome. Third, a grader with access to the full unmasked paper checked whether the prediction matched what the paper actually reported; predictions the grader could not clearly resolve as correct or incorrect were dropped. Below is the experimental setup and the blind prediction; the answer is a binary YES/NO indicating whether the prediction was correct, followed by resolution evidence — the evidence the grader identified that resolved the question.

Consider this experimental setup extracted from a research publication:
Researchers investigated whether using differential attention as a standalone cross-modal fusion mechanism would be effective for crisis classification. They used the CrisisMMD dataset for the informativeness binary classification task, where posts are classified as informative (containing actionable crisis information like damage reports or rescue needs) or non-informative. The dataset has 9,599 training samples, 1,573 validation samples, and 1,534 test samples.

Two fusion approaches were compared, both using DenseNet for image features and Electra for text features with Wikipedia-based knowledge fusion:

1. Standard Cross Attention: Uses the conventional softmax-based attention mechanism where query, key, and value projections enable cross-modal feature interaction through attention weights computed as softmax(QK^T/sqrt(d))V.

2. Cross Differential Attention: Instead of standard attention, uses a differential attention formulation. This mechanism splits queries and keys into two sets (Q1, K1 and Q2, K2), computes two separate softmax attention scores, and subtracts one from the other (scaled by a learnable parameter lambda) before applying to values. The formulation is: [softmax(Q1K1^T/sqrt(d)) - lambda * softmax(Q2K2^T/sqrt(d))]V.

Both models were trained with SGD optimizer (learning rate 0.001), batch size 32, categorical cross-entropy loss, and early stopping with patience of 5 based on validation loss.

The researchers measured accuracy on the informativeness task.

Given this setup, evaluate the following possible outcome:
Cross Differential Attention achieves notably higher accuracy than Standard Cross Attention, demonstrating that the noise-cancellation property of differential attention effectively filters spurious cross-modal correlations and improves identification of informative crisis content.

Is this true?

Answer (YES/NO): NO